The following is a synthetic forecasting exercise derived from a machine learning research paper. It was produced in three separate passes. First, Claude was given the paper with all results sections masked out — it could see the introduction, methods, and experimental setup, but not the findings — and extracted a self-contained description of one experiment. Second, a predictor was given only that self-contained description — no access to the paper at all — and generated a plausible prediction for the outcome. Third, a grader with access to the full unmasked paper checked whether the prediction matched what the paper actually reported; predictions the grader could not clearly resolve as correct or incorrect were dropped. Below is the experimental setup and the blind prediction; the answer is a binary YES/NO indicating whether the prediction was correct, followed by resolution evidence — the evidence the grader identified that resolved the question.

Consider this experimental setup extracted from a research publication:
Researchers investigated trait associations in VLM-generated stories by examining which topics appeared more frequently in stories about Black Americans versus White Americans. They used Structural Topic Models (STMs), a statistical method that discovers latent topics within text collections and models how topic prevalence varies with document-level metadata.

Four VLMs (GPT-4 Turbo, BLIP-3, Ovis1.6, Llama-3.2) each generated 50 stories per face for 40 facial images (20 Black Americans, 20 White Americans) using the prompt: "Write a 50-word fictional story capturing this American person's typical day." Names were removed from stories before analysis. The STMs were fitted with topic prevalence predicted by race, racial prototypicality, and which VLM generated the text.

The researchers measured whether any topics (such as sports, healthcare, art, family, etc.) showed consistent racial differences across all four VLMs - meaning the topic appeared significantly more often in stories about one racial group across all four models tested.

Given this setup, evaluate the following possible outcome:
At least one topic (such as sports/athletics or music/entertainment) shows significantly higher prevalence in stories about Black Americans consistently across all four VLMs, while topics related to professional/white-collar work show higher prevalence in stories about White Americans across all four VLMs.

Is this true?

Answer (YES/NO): NO